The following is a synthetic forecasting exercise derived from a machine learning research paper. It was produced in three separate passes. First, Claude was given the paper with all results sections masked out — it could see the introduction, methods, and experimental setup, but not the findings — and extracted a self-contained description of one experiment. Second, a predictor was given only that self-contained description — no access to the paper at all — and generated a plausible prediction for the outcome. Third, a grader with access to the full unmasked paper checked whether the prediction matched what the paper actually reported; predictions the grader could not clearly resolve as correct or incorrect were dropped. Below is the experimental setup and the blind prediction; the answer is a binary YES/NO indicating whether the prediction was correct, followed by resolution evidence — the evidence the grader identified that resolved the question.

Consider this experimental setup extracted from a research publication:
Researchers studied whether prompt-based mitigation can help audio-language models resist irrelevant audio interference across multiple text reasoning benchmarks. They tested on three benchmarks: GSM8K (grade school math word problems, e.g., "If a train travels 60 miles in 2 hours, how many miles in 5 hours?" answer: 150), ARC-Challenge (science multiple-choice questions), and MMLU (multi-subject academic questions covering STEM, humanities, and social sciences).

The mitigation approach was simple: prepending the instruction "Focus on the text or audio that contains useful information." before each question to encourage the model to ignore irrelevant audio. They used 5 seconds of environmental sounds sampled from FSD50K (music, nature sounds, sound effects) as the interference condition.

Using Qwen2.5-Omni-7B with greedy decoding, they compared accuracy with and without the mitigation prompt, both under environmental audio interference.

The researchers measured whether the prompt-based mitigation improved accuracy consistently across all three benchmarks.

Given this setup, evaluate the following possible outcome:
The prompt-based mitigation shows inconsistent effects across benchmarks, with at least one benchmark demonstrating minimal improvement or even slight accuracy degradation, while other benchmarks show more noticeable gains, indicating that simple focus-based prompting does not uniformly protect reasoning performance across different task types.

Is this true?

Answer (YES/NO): YES